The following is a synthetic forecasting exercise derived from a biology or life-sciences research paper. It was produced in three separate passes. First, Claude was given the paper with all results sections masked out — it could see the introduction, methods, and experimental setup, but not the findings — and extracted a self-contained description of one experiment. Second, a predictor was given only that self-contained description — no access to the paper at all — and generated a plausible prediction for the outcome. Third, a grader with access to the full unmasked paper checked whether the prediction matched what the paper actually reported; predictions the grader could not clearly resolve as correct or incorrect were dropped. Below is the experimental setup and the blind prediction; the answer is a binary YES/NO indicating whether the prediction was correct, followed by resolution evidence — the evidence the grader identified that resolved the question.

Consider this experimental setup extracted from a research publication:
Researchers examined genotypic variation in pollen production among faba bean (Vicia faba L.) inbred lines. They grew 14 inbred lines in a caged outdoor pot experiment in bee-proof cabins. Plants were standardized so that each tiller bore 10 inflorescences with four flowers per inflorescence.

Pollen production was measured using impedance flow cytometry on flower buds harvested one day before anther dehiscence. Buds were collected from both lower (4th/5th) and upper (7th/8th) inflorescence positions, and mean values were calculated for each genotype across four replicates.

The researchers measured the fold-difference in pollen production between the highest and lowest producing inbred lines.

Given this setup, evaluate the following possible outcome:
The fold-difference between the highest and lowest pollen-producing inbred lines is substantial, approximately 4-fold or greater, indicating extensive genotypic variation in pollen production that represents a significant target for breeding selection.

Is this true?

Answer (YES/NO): NO